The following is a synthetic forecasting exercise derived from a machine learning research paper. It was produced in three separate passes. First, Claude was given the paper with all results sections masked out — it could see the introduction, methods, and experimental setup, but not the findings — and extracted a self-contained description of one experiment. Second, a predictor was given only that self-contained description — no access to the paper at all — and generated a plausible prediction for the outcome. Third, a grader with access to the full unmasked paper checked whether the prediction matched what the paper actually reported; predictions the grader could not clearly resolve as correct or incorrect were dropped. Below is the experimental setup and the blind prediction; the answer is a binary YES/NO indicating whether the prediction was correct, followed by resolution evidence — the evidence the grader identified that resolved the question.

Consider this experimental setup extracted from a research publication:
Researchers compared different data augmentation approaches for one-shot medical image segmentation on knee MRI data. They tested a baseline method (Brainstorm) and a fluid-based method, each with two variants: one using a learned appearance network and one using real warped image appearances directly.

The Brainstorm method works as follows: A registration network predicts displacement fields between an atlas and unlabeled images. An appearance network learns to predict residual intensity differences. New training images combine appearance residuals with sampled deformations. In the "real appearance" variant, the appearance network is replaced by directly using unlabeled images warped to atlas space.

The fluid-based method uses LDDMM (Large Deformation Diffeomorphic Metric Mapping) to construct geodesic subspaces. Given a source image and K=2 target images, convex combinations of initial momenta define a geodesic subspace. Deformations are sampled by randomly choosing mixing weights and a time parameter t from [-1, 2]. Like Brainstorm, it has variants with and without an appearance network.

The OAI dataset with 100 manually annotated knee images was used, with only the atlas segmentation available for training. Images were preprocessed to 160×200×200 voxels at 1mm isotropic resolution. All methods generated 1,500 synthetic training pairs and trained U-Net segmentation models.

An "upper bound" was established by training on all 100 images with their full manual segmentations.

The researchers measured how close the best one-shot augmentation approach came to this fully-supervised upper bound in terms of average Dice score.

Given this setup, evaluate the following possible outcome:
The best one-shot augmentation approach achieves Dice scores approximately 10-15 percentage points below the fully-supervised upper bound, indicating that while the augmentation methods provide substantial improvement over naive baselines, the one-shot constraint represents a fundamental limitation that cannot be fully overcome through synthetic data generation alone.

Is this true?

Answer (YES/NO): NO